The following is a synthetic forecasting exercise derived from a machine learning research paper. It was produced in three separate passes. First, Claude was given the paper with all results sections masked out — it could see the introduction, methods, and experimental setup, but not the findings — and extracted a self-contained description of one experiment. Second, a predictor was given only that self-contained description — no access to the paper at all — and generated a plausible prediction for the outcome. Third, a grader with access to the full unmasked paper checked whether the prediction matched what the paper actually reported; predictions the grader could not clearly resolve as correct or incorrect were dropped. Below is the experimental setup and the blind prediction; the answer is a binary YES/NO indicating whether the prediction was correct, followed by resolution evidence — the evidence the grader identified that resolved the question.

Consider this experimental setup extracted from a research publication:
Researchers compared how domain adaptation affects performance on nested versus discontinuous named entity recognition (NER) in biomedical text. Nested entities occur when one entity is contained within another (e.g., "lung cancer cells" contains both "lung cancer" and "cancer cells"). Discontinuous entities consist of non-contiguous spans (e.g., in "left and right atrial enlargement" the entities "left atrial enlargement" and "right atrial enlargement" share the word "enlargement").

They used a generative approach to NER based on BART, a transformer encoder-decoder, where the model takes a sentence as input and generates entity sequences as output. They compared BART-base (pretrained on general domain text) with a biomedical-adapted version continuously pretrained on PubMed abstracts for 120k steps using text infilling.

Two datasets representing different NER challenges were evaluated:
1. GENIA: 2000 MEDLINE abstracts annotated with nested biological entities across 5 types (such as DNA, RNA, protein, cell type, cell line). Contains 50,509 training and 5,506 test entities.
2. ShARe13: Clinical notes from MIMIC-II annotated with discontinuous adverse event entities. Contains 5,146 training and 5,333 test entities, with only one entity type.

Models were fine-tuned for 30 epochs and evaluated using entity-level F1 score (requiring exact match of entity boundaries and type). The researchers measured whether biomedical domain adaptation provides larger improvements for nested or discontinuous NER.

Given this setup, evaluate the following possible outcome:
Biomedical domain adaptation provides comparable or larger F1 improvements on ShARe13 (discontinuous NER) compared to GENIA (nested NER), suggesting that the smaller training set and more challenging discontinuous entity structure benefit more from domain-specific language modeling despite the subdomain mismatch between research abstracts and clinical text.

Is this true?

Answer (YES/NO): YES